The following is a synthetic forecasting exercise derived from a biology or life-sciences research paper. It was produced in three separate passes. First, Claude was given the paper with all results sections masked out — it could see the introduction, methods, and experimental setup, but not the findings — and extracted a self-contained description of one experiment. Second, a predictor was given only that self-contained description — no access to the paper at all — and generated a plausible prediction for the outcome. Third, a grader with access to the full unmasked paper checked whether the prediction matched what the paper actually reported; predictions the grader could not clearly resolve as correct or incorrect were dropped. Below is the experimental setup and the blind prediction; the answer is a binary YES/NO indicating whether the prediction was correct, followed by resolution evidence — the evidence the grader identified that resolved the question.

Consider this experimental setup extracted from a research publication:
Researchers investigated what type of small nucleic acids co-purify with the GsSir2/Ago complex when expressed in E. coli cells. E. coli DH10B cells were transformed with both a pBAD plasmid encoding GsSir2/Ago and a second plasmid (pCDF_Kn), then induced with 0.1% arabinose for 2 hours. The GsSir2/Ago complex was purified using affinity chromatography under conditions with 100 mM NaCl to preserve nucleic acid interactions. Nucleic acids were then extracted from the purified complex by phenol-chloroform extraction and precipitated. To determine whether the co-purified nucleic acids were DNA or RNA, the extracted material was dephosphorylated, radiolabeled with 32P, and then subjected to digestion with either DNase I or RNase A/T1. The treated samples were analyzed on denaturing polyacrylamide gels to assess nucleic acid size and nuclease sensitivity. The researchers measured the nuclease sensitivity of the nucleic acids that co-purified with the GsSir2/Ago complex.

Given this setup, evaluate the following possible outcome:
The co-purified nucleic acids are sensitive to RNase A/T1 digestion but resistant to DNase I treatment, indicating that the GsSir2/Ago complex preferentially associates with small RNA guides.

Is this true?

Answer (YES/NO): YES